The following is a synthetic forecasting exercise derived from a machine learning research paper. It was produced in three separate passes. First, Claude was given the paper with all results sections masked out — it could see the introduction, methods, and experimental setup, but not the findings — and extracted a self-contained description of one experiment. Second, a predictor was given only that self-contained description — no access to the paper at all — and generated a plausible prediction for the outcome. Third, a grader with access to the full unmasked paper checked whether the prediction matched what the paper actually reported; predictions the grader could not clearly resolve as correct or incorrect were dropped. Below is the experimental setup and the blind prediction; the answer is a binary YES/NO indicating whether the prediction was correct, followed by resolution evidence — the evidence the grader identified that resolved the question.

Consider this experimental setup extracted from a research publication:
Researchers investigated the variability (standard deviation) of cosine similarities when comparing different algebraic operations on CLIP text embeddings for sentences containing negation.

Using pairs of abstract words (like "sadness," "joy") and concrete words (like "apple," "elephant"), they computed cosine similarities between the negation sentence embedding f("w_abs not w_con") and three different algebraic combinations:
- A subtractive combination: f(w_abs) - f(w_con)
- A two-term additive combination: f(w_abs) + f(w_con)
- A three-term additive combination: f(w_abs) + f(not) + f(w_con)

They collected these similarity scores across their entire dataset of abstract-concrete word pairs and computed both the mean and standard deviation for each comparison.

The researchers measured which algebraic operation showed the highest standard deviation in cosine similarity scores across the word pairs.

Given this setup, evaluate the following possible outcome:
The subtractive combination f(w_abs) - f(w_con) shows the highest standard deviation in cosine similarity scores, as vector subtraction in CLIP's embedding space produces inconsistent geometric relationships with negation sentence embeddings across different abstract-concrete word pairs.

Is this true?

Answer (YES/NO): YES